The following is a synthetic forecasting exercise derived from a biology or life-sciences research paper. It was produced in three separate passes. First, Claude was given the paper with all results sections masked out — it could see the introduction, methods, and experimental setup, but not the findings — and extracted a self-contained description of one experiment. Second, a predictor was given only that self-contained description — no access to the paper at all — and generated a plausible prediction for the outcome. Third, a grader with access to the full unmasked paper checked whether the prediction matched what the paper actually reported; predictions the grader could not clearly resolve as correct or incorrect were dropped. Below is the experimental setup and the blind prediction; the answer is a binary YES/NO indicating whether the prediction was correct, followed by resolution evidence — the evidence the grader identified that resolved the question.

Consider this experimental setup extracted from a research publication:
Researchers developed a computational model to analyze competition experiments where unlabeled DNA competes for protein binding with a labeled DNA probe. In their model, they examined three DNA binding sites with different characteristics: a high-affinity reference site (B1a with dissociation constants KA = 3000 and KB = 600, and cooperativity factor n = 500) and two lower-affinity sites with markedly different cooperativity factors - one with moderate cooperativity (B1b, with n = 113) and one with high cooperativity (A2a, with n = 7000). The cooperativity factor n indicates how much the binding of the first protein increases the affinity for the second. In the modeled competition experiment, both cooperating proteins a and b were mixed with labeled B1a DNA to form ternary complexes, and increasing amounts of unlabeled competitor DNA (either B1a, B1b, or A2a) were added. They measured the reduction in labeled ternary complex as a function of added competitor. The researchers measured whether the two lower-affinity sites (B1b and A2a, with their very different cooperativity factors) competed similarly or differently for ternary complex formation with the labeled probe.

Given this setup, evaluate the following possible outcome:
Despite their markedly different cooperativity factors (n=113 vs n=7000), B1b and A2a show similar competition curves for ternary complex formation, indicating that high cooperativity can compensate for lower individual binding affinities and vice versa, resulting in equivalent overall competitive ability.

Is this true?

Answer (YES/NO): YES